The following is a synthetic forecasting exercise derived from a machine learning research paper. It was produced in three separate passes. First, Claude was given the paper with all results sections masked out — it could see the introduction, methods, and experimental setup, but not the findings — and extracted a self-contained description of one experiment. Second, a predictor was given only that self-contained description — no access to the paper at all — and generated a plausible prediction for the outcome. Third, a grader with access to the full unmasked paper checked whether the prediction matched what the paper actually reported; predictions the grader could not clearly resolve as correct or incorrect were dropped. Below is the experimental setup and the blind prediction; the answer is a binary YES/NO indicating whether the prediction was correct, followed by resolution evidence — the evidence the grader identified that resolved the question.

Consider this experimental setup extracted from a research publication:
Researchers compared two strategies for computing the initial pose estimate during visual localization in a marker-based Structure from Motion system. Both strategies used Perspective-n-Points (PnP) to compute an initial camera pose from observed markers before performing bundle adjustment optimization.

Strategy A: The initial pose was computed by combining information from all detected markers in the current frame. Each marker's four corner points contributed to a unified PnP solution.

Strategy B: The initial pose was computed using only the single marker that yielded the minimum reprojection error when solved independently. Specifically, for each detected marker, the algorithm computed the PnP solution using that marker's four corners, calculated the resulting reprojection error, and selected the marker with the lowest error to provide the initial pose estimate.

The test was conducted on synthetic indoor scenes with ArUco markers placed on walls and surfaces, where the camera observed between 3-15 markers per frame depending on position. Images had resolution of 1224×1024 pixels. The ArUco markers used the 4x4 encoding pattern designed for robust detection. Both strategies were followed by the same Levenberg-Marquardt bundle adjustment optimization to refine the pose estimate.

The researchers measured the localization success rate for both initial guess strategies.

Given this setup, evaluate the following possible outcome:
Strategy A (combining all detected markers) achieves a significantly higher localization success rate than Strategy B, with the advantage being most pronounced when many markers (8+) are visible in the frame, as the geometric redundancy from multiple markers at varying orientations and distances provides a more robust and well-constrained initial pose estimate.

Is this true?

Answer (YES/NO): NO